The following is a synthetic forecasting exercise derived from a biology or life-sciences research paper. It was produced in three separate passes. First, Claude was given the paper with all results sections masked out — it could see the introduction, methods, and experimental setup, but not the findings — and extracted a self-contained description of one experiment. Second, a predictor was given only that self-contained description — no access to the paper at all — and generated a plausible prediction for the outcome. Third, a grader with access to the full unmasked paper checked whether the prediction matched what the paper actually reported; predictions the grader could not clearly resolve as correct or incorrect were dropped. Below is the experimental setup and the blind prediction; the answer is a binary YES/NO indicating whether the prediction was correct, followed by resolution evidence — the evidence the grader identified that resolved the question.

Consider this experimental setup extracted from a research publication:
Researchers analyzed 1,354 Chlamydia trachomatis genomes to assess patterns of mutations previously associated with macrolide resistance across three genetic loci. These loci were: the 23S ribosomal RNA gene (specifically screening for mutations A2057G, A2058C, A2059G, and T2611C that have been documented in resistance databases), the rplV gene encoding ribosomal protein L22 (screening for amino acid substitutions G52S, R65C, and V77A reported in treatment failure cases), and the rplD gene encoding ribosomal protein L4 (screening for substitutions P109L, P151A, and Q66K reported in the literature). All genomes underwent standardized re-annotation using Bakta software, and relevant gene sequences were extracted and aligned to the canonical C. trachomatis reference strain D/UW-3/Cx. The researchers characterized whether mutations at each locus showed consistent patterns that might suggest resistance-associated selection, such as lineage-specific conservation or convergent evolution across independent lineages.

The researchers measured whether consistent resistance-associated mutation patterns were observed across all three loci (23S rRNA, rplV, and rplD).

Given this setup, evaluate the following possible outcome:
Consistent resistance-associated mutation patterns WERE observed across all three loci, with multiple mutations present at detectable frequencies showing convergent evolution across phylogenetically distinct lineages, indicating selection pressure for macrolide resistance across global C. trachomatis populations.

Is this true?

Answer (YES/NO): NO